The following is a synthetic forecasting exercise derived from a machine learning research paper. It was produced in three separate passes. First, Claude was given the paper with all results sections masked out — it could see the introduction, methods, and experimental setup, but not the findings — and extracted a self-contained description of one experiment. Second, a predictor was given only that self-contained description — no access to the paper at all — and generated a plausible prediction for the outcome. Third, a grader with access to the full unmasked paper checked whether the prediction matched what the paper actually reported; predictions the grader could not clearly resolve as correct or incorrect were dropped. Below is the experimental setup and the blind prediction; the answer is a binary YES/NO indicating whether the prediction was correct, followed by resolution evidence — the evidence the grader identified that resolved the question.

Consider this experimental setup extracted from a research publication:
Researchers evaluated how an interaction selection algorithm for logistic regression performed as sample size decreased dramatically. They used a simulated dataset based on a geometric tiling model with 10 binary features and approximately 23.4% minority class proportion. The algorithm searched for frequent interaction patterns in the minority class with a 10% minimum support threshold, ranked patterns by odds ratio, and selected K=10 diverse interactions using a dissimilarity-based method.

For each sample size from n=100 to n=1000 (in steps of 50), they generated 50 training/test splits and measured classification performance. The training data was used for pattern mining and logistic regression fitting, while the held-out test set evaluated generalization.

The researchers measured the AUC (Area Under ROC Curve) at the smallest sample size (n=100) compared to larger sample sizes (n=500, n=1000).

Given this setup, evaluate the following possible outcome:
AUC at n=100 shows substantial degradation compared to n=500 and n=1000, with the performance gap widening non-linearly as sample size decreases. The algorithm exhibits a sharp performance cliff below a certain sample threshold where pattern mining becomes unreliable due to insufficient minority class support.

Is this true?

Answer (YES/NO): NO